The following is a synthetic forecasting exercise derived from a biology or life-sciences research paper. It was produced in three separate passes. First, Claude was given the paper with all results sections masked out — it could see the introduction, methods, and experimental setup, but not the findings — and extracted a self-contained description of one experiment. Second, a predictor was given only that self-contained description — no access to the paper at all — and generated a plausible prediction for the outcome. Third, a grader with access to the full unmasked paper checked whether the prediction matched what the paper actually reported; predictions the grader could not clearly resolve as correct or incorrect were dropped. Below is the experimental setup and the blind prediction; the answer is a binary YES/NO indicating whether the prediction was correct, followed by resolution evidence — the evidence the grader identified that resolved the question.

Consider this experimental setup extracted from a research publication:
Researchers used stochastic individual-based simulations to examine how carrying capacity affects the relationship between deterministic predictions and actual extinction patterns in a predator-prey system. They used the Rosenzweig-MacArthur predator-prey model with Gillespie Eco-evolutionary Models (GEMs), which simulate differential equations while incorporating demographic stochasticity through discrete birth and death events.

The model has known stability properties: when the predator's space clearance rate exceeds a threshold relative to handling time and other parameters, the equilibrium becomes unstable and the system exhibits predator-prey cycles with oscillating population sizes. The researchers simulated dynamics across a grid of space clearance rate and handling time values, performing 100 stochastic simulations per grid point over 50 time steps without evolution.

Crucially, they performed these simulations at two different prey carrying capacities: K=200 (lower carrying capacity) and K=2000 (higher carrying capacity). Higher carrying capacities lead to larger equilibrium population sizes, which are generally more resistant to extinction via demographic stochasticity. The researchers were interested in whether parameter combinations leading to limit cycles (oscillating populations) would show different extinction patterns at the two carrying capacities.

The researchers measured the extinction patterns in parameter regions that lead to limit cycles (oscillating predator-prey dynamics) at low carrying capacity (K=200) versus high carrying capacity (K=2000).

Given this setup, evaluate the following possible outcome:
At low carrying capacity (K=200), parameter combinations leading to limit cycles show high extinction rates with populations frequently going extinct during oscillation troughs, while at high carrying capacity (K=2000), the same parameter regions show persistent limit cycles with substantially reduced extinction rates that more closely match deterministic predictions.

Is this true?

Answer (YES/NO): NO